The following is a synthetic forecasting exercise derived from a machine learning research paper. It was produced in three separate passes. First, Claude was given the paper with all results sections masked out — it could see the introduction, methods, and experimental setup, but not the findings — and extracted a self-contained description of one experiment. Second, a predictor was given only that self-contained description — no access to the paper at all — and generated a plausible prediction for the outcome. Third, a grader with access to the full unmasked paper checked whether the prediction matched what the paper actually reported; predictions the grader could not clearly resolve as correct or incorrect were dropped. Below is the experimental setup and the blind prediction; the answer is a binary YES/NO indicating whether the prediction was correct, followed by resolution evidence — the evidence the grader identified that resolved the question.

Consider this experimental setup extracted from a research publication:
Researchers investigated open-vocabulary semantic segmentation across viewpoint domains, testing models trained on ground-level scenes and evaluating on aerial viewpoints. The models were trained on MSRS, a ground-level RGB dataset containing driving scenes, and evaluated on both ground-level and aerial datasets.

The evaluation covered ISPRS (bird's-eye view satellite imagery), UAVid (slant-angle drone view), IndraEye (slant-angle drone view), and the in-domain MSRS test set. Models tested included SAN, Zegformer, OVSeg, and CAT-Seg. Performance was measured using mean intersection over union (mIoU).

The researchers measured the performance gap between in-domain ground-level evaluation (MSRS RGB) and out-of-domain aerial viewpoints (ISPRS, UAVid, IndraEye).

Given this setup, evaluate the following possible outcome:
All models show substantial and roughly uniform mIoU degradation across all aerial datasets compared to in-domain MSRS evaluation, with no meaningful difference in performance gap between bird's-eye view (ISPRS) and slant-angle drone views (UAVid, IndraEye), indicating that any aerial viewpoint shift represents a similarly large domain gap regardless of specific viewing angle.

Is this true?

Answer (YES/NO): NO